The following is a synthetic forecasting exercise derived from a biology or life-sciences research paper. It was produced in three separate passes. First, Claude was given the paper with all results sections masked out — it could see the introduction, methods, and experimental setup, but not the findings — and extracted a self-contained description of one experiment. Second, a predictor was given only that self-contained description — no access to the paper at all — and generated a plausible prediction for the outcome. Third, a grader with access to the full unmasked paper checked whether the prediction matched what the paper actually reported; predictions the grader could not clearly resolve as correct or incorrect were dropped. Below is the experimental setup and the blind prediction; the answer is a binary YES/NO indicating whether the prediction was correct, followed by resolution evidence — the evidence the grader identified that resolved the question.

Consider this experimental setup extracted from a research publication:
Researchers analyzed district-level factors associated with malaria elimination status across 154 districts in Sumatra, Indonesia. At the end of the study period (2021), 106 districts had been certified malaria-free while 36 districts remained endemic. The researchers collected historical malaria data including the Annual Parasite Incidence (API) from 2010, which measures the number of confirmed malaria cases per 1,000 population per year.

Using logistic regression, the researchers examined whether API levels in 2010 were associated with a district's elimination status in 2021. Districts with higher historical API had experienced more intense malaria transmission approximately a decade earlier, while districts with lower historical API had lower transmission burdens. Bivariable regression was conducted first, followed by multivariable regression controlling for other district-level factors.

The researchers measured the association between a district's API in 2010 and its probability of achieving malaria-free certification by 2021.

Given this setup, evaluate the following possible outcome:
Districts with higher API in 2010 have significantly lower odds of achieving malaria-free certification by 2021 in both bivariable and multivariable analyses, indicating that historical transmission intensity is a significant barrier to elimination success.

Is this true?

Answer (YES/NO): YES